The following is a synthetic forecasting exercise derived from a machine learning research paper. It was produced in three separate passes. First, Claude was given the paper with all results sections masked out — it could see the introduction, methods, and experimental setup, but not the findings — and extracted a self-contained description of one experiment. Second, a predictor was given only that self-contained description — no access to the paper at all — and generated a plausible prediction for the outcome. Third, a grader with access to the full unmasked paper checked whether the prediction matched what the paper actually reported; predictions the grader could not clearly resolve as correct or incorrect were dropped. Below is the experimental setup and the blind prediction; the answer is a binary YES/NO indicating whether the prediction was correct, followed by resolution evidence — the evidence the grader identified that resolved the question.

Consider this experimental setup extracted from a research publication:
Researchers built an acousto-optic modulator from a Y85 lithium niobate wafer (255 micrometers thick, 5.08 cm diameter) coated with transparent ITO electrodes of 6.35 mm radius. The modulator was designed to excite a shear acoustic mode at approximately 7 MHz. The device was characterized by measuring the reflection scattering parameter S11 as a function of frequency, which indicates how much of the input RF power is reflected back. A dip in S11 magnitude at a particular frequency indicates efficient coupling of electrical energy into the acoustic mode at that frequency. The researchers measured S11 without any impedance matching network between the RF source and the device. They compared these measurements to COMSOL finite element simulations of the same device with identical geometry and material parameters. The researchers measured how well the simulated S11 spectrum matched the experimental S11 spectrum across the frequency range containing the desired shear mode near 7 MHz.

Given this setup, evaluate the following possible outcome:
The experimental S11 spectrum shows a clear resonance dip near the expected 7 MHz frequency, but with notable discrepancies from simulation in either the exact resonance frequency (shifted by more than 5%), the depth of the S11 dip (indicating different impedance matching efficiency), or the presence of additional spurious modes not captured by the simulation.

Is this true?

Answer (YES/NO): NO